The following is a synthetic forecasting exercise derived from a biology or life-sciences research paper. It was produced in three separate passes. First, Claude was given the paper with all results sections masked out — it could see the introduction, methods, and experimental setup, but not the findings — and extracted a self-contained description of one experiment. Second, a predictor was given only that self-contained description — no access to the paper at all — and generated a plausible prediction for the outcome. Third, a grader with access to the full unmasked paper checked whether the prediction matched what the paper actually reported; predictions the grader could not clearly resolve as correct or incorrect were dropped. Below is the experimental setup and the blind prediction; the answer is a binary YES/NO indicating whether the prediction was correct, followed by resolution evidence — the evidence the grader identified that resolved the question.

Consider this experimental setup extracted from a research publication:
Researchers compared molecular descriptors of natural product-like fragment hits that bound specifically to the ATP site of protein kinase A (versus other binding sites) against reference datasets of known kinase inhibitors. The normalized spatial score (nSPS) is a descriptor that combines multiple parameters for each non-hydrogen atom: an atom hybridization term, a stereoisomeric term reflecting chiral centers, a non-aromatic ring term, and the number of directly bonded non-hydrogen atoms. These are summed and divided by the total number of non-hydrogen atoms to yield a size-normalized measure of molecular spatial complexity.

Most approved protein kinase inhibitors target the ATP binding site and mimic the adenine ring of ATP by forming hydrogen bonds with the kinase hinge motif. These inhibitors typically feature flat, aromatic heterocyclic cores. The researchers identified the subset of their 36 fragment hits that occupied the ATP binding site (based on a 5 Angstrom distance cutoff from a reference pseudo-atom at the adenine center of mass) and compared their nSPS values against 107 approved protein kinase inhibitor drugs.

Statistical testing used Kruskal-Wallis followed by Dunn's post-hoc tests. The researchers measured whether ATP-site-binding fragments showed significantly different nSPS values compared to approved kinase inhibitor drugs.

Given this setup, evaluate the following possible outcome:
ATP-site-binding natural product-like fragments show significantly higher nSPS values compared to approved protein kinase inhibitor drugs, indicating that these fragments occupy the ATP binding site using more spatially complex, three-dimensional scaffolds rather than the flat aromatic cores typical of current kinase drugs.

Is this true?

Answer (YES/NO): YES